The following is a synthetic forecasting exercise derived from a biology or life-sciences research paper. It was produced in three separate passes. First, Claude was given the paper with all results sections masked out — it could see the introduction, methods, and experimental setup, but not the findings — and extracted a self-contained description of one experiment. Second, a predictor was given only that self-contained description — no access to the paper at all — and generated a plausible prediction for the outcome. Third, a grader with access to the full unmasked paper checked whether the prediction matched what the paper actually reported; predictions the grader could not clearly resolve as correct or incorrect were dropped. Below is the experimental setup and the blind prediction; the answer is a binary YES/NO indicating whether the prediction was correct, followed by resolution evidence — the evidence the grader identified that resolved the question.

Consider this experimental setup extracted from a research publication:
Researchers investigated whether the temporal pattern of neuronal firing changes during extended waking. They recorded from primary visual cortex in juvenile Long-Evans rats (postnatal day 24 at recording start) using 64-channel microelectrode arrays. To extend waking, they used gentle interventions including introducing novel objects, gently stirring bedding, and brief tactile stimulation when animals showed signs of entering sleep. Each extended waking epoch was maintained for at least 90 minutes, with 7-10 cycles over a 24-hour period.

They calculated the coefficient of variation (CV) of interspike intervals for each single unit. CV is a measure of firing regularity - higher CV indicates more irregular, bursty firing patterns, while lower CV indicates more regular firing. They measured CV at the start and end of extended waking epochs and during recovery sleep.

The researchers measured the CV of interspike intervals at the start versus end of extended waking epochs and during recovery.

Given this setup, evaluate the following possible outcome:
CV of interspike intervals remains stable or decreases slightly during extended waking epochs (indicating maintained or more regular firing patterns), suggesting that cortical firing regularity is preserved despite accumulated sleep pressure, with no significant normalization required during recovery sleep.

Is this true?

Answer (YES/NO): YES